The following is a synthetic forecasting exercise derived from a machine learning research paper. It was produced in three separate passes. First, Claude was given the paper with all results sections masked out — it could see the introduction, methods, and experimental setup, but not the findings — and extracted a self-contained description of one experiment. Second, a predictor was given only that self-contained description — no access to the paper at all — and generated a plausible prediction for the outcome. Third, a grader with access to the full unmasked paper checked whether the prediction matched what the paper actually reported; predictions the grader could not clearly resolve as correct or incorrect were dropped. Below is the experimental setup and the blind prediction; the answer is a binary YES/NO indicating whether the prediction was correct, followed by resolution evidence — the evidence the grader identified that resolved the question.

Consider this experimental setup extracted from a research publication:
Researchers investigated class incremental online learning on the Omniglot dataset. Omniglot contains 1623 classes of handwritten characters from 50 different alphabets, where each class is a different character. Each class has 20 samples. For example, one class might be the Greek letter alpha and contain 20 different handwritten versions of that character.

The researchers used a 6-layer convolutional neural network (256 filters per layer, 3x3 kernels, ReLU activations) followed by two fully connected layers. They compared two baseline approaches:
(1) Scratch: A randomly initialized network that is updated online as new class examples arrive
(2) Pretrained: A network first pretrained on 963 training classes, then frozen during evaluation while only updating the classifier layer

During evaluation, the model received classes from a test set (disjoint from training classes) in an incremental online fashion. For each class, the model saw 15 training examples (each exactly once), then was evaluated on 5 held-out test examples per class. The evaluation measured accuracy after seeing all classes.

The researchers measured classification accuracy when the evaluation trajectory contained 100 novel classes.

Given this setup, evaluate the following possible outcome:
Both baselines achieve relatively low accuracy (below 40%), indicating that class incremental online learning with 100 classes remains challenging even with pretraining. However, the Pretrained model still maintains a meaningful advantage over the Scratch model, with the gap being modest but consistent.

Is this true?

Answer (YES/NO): YES